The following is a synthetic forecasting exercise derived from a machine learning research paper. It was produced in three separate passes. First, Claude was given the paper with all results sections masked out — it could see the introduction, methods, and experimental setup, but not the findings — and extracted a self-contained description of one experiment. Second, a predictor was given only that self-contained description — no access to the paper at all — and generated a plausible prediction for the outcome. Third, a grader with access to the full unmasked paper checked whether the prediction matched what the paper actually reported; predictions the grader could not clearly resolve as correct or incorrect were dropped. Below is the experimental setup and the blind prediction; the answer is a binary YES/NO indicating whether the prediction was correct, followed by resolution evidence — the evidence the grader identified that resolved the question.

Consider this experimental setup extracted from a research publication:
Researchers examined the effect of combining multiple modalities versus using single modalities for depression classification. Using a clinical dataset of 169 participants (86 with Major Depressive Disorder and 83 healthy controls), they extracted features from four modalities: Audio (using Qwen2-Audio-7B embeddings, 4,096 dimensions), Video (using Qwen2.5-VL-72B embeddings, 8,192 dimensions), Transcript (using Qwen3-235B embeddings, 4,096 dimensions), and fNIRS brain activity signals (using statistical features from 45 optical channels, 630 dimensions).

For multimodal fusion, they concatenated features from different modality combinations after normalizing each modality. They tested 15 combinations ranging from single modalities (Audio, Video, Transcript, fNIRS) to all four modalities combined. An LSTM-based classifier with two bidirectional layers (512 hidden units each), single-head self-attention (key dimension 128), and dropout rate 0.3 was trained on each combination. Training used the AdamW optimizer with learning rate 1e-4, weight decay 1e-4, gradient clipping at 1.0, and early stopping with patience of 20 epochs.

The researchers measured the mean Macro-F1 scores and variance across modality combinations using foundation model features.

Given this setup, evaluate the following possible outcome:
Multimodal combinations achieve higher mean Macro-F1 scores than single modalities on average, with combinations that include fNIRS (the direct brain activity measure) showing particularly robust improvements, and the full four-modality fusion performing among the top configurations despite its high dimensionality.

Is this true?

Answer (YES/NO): NO